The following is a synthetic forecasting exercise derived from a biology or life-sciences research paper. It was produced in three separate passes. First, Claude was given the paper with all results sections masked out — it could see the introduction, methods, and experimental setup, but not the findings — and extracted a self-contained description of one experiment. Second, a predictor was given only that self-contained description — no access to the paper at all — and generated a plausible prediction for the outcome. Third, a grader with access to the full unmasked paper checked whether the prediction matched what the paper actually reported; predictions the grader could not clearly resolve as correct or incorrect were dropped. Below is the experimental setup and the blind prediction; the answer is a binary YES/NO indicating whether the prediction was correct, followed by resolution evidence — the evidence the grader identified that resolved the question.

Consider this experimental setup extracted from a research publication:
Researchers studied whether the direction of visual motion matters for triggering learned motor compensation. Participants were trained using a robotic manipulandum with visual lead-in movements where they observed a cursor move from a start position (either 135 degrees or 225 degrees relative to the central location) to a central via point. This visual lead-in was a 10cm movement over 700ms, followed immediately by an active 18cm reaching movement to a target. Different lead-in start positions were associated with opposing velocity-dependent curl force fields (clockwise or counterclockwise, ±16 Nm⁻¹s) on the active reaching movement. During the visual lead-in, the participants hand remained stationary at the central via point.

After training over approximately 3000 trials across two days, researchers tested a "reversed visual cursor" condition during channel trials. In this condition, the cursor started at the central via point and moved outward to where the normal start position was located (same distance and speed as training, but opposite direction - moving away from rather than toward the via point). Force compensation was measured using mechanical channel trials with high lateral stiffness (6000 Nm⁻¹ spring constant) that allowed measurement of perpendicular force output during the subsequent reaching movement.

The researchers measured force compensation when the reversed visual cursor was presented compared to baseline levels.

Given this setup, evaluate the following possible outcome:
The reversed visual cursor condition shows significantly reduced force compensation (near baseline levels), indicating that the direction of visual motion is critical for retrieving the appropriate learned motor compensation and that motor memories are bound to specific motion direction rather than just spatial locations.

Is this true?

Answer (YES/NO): NO